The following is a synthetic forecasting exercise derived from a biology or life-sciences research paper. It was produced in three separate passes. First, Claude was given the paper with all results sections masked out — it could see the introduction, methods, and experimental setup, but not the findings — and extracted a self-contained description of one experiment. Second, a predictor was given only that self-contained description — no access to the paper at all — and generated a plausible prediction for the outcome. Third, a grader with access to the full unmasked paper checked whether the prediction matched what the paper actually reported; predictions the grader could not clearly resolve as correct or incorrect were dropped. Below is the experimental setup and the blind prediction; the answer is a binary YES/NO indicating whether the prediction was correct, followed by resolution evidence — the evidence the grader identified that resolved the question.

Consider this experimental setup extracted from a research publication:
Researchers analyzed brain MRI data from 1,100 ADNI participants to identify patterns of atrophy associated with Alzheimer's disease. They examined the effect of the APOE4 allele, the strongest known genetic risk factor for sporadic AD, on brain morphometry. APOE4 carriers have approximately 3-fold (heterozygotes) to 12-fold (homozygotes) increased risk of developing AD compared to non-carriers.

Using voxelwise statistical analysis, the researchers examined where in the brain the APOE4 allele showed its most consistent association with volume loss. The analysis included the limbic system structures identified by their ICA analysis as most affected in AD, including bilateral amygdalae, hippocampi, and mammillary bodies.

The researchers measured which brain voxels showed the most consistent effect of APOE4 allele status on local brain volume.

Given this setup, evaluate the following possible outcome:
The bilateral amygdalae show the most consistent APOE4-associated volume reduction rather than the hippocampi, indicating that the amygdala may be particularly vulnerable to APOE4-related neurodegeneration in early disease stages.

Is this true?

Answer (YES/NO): YES